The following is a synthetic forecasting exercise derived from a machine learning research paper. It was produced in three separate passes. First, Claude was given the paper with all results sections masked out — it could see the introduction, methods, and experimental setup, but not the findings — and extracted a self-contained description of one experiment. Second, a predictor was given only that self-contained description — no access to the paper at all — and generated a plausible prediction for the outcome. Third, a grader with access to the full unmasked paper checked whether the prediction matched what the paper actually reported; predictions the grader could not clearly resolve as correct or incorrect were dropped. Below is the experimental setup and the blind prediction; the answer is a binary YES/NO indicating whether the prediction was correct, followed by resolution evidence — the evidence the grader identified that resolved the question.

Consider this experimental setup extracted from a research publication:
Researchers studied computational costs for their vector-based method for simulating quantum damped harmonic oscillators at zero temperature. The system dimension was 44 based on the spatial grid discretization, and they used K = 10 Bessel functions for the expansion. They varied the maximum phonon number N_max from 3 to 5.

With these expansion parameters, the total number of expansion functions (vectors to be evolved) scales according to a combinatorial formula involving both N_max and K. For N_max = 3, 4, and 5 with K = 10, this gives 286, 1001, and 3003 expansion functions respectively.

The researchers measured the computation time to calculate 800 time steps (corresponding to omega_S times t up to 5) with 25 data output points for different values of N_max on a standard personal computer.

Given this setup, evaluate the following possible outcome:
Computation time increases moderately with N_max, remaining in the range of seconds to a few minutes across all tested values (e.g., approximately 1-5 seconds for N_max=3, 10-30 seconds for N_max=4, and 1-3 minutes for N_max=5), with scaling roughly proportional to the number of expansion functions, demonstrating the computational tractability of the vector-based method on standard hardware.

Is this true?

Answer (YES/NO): NO